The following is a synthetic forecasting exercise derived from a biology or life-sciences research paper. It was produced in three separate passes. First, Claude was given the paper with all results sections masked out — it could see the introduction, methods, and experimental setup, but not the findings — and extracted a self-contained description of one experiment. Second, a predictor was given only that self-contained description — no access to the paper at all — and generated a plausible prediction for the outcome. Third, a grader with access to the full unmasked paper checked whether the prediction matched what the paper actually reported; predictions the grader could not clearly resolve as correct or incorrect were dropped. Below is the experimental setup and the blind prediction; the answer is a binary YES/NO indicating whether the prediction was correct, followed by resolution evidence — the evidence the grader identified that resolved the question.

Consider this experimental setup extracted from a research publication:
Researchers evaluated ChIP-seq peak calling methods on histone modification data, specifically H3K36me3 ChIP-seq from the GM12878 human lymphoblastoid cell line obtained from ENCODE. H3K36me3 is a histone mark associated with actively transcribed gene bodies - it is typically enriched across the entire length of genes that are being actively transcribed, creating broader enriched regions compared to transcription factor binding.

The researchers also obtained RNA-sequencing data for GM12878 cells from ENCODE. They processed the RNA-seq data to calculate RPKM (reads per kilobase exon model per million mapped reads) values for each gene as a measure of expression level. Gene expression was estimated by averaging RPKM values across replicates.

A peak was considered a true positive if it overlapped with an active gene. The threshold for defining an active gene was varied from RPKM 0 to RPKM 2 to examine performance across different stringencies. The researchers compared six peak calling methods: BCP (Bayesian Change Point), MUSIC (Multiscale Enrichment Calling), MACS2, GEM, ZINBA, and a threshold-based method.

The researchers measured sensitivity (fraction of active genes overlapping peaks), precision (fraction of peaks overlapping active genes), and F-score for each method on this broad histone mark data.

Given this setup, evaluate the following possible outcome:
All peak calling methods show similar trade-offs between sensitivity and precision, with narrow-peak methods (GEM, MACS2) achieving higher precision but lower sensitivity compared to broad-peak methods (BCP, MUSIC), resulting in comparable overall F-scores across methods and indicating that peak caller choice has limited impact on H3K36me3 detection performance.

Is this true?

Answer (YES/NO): NO